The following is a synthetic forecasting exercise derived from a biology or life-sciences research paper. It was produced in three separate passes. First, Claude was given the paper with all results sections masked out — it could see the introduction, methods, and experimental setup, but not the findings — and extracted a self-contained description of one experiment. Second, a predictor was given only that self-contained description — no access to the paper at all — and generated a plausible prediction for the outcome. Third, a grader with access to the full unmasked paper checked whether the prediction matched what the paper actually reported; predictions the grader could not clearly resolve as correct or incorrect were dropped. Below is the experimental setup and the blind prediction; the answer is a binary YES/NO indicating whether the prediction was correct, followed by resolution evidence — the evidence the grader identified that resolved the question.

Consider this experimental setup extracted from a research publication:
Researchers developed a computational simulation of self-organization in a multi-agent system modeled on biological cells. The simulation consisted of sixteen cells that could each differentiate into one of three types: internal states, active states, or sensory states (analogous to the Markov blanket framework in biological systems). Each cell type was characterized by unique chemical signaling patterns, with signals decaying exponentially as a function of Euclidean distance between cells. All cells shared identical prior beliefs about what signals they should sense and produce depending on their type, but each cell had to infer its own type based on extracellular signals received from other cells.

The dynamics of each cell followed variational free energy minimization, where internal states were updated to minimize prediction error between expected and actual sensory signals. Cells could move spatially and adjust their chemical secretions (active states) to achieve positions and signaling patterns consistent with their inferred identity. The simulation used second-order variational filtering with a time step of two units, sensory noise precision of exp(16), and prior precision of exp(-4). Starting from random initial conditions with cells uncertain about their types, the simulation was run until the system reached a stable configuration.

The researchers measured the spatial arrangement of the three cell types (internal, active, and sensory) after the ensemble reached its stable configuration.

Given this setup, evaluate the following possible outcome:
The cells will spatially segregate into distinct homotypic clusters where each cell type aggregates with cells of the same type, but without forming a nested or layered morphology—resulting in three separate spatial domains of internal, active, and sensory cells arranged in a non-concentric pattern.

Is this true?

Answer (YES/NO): NO